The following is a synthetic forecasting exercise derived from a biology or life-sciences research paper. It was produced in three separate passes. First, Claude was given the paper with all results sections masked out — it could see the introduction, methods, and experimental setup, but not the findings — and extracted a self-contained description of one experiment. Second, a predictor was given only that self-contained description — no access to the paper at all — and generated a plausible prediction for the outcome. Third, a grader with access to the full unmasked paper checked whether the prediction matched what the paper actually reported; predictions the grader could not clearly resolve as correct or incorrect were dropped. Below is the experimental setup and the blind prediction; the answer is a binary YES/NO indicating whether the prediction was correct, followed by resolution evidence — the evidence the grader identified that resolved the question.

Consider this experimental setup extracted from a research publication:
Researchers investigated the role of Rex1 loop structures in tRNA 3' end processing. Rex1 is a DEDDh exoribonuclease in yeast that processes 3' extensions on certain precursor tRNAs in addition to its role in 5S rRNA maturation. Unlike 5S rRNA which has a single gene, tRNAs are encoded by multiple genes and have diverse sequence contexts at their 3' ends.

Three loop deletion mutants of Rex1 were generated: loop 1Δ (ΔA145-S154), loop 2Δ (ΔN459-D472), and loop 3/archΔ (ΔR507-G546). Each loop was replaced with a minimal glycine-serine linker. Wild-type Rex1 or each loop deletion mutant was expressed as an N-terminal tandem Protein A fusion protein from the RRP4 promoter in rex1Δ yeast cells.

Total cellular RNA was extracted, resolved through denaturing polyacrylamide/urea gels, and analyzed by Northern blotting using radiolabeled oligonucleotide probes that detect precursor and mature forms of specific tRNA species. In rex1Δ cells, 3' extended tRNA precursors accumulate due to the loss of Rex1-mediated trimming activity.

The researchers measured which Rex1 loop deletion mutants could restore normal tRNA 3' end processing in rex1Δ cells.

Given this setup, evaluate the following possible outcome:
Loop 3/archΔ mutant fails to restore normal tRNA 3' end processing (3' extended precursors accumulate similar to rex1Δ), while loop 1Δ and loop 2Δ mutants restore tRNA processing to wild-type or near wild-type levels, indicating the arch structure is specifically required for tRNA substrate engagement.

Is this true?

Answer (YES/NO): NO